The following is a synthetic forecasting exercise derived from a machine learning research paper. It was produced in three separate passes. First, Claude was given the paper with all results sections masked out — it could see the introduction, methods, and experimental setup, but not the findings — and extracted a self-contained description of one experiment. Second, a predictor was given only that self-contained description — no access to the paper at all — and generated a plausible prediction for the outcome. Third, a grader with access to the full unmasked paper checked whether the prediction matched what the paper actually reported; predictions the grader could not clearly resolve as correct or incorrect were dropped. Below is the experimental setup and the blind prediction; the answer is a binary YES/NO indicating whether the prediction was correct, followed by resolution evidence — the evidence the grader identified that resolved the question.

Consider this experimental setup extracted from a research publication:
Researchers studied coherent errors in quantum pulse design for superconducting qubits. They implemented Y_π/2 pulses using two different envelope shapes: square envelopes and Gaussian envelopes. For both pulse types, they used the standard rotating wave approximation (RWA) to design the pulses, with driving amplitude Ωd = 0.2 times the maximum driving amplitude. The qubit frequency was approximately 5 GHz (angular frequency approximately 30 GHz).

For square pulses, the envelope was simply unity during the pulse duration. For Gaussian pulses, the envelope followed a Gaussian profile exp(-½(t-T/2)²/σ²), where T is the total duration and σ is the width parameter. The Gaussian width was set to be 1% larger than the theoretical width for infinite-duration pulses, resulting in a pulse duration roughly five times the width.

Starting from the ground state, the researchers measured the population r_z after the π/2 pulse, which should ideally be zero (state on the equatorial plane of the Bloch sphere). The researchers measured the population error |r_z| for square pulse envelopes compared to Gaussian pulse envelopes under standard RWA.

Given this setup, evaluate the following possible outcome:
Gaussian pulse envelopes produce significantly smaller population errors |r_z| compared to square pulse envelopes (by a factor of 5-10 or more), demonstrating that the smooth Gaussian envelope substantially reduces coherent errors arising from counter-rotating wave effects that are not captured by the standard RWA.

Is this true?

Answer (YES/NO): YES